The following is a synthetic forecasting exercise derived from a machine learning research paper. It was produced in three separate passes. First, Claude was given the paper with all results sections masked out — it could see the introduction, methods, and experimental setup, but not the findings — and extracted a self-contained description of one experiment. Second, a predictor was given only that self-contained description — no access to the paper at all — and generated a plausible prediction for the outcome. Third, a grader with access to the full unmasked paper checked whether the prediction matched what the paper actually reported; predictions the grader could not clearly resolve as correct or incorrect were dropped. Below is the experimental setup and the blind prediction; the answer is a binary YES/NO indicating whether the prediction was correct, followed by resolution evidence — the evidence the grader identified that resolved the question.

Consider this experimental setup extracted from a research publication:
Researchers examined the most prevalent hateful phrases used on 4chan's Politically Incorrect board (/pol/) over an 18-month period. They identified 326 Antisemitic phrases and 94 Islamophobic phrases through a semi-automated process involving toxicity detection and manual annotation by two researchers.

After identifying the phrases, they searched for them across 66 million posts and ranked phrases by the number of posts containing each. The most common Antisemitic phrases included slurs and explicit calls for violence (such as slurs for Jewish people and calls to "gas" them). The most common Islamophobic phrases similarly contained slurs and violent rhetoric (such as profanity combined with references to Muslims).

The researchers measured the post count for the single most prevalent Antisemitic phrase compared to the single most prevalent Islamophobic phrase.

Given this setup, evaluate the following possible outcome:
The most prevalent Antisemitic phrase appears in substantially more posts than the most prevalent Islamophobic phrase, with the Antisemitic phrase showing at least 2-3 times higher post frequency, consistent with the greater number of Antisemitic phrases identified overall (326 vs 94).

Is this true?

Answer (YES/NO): YES